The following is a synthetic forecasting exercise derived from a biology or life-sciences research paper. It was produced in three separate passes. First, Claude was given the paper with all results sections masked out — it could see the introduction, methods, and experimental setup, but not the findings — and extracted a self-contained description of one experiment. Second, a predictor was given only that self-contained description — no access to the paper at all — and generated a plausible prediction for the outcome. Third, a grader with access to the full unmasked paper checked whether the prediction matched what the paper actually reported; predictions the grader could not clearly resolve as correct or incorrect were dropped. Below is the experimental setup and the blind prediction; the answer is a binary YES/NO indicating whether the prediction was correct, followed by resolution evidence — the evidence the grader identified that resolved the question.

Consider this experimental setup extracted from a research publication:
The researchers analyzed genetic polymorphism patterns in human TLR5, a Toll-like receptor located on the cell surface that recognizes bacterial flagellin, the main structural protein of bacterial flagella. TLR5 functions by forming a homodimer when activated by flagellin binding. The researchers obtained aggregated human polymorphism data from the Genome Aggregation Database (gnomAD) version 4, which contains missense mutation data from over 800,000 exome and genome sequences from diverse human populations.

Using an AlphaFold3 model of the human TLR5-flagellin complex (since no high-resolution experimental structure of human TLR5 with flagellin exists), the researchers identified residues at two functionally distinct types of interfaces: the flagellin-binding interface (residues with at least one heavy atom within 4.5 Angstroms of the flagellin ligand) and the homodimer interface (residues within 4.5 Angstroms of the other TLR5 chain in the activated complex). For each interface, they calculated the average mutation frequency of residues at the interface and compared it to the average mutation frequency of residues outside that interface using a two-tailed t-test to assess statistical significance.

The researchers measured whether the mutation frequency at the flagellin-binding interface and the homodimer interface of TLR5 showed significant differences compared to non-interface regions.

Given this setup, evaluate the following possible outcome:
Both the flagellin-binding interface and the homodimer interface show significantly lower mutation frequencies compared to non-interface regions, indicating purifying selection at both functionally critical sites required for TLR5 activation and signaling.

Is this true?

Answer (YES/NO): NO